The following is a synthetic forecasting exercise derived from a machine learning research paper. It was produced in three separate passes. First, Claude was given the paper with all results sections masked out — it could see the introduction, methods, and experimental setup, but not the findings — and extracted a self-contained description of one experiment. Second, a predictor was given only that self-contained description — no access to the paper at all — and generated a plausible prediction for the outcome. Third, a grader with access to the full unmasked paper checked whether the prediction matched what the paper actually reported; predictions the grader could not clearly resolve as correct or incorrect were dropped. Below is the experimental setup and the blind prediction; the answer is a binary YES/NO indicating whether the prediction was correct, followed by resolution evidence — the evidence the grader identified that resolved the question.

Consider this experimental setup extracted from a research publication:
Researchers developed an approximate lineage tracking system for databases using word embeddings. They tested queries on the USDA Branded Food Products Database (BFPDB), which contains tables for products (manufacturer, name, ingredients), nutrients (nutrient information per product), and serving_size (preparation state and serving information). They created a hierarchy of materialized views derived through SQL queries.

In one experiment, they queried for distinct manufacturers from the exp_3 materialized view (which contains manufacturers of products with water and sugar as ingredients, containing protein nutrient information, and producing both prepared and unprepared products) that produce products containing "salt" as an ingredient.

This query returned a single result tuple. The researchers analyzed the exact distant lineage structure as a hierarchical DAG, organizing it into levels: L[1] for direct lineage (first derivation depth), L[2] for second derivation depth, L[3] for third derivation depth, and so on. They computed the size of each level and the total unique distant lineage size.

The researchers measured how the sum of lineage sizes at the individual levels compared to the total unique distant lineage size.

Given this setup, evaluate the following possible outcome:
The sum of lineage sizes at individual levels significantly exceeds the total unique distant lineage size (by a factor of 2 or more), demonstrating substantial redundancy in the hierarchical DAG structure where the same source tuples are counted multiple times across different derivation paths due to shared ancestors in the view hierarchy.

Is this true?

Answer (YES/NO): NO